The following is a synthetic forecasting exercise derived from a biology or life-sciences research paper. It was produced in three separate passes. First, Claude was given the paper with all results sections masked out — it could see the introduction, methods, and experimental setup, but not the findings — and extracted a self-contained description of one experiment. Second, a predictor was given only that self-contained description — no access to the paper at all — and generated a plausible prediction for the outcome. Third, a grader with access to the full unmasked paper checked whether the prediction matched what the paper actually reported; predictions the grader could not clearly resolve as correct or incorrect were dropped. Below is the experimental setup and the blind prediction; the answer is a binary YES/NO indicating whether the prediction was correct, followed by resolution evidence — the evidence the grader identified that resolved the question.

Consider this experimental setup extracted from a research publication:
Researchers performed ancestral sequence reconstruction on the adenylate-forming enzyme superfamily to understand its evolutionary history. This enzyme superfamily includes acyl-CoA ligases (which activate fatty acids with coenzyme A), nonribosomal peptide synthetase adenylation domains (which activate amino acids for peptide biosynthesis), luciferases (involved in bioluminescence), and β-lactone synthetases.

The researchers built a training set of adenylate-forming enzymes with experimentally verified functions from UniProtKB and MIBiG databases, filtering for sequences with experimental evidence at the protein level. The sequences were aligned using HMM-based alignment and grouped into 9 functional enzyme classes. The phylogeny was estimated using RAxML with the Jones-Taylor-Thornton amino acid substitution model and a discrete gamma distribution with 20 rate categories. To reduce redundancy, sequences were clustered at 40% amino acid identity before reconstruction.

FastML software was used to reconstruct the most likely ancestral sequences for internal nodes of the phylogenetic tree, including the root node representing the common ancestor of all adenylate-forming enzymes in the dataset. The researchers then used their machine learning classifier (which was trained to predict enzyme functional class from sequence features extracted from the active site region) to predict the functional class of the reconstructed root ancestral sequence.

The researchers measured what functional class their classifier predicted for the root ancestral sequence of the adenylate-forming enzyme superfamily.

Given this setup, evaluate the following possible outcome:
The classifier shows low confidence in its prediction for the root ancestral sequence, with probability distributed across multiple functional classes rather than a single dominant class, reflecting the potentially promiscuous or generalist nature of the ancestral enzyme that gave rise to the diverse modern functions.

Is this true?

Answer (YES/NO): NO